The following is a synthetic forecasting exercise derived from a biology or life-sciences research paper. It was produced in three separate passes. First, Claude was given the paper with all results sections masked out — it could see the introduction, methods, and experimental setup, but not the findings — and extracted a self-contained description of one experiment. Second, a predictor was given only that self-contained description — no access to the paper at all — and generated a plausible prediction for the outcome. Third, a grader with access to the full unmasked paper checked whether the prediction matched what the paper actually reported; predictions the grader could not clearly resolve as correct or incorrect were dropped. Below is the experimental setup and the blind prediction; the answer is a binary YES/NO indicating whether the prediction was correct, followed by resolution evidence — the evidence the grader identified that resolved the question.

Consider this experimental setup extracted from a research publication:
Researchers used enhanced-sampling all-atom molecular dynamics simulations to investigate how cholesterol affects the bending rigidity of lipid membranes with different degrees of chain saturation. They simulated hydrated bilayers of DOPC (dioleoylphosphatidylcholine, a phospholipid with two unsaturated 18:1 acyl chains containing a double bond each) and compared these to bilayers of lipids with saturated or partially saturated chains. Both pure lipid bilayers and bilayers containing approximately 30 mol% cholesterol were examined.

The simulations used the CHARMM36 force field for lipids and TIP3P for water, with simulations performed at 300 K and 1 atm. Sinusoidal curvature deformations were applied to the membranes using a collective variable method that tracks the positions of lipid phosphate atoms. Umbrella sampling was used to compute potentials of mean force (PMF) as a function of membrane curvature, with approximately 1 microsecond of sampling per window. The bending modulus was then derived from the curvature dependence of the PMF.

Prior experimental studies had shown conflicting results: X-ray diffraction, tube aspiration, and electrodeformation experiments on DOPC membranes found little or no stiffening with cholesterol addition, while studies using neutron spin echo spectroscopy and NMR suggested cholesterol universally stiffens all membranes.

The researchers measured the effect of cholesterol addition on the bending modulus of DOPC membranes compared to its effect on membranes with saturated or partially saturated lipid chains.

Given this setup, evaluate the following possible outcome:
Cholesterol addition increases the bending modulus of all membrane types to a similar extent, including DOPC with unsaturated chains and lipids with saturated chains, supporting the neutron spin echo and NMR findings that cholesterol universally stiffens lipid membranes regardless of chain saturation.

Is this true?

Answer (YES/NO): NO